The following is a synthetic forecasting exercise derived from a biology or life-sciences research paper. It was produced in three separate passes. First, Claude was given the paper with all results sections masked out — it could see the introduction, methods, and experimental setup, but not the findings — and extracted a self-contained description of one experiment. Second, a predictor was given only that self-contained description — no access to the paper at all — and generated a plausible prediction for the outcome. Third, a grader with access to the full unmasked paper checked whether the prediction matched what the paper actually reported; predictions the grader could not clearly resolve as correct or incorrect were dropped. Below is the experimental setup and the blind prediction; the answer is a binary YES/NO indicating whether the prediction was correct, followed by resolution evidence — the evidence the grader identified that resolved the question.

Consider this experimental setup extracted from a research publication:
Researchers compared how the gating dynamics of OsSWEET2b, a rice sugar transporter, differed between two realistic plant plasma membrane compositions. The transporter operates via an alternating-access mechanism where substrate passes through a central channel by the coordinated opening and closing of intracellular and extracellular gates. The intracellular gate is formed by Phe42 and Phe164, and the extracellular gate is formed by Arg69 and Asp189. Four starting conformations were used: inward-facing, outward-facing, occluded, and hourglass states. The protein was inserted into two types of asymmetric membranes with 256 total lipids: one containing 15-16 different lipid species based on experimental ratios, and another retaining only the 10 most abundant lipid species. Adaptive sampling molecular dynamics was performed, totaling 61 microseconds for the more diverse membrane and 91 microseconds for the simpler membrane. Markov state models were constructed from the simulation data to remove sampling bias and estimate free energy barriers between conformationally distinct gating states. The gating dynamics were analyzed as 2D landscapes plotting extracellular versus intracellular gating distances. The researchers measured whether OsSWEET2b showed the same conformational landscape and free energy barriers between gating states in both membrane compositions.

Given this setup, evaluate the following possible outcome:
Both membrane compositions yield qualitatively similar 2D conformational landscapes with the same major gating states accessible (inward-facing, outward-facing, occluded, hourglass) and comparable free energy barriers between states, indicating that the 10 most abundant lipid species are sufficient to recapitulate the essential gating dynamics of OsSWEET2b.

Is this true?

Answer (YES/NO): NO